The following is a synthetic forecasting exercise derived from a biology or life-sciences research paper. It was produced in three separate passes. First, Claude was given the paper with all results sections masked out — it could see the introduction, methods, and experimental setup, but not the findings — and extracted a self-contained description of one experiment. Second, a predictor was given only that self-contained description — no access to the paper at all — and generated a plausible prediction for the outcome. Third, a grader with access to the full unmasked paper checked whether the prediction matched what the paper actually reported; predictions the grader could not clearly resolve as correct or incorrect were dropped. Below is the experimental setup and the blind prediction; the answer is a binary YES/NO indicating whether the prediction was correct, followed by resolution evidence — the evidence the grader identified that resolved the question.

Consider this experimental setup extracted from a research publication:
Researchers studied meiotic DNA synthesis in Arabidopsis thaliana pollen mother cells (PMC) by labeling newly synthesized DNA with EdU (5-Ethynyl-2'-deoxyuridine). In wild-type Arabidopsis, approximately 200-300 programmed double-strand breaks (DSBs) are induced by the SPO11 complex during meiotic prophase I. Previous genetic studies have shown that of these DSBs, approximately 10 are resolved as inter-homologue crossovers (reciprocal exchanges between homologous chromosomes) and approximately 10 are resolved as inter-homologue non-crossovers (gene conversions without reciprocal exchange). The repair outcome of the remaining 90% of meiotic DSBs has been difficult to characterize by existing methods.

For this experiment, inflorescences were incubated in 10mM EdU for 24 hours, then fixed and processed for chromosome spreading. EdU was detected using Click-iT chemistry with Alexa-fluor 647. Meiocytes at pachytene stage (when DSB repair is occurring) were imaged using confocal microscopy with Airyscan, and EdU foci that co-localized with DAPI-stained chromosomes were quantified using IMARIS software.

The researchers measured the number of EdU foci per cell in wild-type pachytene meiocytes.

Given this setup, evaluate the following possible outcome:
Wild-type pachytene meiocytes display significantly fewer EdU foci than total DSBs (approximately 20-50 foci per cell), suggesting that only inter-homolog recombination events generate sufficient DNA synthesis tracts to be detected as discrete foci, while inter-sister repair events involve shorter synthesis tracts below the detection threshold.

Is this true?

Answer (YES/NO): NO